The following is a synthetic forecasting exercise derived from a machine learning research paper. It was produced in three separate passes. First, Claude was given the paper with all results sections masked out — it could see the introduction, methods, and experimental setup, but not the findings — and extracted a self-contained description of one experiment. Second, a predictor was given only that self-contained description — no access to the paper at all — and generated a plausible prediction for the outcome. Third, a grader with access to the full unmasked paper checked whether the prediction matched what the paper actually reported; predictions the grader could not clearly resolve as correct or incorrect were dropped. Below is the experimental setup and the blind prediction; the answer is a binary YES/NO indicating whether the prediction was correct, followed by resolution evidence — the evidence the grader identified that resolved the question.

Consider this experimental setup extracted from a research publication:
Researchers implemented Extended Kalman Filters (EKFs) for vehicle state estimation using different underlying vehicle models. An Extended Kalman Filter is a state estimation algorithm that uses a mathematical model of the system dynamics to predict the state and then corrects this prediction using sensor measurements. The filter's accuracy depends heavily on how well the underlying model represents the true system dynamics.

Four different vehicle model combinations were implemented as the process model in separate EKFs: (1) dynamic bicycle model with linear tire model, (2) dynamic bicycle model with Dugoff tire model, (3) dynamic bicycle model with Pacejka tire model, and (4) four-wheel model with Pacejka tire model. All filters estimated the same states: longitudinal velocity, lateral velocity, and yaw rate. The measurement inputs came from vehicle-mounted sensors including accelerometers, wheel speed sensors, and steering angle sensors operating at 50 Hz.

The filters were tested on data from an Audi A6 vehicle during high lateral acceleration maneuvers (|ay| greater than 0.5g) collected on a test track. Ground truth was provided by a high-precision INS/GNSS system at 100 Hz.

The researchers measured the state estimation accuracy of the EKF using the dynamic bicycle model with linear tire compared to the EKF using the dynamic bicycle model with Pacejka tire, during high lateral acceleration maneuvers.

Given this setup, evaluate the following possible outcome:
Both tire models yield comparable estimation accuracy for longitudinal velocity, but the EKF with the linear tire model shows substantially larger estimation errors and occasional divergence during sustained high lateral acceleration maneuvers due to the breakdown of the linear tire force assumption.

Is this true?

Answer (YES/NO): NO